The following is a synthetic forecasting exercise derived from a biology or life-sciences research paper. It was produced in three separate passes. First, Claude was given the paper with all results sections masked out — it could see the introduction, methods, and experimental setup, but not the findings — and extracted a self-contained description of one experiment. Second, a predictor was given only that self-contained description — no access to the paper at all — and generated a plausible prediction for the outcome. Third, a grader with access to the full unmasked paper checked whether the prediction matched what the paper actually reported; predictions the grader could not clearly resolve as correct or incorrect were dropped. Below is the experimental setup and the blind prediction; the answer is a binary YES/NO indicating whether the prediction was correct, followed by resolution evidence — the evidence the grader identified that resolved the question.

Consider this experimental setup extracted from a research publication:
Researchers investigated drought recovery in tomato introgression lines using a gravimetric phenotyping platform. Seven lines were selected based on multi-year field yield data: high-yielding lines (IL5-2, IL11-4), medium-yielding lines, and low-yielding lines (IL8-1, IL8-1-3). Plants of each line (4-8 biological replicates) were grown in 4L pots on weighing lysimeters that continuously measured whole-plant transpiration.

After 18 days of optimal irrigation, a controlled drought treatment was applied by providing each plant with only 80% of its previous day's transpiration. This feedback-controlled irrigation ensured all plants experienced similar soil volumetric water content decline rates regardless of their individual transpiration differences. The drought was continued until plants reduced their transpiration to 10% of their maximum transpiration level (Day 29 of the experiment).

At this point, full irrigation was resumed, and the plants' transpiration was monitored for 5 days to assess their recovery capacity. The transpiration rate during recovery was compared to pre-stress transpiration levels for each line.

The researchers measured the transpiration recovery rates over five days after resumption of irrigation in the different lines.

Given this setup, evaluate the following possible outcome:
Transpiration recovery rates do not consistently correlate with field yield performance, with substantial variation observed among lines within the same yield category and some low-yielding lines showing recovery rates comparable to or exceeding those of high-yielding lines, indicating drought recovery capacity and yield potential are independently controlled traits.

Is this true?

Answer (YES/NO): NO